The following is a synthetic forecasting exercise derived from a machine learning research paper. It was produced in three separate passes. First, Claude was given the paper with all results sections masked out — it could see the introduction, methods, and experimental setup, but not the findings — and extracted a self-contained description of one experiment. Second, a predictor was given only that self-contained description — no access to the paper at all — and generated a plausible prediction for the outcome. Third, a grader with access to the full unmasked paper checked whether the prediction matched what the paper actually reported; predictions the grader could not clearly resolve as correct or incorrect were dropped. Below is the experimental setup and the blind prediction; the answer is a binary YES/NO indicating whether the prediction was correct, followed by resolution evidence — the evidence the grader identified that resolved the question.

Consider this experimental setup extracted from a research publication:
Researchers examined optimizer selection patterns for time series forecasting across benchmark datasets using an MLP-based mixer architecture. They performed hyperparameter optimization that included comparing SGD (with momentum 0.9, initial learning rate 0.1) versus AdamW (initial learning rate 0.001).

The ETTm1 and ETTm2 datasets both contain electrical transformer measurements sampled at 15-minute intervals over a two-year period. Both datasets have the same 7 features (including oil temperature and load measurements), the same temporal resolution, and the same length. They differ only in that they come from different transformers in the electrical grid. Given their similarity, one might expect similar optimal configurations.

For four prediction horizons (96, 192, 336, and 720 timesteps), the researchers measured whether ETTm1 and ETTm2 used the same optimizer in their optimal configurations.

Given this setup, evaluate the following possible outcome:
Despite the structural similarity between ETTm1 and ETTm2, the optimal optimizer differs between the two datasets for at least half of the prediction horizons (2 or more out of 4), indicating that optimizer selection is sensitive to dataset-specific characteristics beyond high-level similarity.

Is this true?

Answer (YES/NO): YES